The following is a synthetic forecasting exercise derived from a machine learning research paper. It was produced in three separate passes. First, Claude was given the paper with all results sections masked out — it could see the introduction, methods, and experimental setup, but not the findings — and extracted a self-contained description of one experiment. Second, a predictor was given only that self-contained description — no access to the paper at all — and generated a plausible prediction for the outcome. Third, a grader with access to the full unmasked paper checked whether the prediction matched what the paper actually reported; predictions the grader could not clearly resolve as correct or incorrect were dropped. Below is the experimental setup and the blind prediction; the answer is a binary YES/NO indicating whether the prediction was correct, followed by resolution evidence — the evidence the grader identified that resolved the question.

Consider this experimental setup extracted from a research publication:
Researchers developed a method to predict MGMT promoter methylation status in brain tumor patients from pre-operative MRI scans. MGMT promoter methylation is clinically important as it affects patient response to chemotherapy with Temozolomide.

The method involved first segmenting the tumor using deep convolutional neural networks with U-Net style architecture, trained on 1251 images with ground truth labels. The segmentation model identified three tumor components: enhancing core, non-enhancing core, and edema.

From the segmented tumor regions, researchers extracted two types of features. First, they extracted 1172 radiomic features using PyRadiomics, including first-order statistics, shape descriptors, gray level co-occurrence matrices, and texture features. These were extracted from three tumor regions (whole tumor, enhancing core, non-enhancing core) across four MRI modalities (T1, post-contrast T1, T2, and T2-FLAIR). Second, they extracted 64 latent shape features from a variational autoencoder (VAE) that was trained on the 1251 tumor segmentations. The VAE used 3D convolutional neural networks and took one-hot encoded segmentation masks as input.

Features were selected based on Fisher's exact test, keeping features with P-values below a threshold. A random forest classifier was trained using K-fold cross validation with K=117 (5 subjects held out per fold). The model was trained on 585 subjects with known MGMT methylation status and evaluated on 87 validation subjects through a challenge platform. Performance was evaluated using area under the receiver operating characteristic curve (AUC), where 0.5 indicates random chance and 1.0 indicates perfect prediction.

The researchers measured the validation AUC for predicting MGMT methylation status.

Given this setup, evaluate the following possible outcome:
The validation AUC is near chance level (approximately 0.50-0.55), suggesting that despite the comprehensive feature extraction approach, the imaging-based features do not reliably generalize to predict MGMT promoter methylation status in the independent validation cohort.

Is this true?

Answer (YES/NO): NO